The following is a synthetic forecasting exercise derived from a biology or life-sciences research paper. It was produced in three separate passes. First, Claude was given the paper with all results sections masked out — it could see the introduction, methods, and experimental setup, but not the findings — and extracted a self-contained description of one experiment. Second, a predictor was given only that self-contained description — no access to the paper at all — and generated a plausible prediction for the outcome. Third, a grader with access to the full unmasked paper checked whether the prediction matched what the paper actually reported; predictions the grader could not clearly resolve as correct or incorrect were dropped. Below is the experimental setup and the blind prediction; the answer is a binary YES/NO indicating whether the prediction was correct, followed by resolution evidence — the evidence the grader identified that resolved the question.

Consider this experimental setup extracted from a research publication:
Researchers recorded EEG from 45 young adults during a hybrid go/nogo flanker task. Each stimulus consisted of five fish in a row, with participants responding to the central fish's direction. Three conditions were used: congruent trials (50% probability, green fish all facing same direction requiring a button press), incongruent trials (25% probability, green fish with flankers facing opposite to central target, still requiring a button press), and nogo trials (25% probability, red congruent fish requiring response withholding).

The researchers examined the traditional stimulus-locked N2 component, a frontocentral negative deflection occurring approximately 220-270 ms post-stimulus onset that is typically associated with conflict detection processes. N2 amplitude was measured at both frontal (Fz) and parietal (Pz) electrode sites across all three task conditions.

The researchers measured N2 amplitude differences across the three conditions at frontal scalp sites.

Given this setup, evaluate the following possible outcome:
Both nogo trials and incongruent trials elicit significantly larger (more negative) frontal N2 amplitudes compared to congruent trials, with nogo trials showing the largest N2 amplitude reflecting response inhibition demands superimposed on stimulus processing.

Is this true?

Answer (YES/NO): NO